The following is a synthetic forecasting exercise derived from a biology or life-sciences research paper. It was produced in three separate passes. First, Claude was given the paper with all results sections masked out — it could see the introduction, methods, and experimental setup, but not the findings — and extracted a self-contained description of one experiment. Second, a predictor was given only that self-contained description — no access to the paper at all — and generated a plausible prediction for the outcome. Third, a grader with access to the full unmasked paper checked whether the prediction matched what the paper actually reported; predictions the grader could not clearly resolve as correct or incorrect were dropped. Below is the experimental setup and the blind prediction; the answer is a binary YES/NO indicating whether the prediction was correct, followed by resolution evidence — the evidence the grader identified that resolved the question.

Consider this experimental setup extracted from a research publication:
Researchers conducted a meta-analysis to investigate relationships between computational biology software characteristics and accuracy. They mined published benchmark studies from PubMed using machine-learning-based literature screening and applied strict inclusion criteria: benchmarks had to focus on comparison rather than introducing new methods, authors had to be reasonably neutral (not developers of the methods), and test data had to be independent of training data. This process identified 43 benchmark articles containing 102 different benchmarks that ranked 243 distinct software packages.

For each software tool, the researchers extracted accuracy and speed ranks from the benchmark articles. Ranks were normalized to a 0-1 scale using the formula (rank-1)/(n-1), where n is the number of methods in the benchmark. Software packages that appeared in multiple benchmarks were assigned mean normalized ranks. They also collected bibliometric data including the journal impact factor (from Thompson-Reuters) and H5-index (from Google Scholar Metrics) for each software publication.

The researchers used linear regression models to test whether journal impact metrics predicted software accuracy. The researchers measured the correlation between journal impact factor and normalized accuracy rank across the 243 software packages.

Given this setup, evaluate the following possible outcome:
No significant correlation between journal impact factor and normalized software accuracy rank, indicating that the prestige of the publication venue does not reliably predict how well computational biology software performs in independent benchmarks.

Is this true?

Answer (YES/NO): YES